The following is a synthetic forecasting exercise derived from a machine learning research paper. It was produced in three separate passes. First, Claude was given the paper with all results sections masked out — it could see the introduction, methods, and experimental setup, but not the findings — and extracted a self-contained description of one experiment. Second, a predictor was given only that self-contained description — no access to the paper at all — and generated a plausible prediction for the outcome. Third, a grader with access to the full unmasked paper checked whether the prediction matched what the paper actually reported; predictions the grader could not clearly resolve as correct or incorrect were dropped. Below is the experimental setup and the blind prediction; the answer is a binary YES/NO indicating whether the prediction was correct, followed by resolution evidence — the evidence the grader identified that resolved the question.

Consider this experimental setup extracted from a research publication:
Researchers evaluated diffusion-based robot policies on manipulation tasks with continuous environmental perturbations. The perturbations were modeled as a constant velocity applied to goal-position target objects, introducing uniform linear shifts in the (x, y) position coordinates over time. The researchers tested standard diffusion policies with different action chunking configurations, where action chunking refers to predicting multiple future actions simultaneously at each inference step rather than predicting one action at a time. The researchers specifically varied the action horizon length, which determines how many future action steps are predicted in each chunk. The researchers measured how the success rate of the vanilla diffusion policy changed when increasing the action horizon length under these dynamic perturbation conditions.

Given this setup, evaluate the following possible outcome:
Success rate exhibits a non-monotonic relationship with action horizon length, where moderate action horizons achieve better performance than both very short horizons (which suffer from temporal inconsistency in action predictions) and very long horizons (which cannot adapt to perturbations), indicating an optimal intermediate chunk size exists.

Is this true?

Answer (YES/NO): NO